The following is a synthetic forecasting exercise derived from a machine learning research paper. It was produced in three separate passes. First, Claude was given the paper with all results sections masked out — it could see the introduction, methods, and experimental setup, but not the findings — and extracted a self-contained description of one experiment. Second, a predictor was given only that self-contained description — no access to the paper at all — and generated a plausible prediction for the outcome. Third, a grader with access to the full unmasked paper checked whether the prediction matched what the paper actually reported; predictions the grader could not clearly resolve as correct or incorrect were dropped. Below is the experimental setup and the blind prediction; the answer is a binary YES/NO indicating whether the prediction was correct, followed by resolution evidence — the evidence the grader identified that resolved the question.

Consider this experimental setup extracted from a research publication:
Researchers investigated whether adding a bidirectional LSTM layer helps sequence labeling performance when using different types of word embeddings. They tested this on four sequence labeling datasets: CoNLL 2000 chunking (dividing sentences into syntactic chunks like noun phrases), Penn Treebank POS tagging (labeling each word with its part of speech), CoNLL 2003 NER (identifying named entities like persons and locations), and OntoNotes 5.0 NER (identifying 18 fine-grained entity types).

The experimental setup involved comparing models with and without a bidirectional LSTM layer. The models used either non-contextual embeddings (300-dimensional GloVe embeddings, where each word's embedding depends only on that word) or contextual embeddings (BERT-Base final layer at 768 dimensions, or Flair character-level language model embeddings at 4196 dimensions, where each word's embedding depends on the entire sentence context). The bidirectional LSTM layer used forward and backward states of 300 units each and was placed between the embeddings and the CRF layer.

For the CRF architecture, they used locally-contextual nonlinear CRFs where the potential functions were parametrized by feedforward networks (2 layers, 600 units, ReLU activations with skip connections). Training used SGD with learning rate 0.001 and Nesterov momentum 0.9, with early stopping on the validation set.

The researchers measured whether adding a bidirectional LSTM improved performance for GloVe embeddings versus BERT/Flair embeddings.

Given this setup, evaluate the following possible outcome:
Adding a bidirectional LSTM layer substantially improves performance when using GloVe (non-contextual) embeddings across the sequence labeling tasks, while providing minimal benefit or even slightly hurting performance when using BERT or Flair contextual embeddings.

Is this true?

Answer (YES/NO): NO